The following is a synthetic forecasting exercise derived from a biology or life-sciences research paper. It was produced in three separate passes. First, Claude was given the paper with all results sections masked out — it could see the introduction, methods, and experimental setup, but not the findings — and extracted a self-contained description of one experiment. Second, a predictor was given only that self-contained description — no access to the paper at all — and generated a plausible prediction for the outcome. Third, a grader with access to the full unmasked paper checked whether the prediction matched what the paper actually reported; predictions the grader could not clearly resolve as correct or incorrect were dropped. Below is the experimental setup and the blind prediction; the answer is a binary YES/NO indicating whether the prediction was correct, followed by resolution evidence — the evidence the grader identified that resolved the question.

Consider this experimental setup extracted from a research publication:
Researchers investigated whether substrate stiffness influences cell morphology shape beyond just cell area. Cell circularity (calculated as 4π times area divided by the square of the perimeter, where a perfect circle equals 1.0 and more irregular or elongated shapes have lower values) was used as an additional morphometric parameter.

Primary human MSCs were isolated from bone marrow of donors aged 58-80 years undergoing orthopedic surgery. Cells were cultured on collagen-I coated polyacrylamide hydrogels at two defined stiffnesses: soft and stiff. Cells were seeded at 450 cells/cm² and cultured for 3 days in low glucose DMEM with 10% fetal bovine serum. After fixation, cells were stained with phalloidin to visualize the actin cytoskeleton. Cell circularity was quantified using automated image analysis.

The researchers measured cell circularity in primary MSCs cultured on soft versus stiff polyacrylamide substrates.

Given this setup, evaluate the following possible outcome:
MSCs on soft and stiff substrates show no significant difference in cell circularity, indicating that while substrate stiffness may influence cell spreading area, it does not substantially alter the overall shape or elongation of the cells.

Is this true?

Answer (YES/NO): NO